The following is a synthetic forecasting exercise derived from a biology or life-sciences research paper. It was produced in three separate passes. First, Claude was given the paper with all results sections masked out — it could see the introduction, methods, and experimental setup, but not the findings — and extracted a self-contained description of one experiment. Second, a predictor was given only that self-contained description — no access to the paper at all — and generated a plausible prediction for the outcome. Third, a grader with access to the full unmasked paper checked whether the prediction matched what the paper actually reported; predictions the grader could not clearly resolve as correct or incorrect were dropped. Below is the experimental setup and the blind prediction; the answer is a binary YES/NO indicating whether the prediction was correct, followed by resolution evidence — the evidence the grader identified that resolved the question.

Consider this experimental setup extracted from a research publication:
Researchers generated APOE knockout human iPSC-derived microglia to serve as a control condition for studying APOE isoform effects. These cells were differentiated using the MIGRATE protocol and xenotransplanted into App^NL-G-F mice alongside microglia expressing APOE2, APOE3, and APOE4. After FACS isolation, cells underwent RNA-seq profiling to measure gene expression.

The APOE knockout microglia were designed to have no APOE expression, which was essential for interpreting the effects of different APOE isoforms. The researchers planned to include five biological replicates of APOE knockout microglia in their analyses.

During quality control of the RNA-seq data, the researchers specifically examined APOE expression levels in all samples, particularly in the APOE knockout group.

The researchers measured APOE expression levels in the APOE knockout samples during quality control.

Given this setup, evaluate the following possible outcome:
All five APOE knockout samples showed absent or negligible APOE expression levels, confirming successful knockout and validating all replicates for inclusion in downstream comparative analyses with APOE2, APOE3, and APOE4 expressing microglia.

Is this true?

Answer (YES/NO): NO